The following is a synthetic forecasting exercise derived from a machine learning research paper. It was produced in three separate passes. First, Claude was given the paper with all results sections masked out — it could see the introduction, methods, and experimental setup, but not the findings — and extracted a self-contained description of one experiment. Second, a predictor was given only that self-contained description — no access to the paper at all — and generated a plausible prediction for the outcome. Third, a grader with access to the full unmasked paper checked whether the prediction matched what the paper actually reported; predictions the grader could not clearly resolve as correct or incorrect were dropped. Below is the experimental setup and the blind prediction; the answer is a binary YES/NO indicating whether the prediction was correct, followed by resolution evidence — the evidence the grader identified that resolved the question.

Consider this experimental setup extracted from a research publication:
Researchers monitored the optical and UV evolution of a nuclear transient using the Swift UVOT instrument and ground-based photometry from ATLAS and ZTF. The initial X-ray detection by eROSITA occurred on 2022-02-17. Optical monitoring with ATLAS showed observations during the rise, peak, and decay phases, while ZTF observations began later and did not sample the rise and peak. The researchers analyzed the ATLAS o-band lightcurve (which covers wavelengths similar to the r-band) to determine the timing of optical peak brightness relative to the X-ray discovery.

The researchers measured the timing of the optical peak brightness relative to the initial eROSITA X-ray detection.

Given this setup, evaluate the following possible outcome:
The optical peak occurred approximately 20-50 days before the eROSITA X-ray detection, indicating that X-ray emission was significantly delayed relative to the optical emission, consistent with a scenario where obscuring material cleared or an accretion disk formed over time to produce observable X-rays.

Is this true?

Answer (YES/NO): NO